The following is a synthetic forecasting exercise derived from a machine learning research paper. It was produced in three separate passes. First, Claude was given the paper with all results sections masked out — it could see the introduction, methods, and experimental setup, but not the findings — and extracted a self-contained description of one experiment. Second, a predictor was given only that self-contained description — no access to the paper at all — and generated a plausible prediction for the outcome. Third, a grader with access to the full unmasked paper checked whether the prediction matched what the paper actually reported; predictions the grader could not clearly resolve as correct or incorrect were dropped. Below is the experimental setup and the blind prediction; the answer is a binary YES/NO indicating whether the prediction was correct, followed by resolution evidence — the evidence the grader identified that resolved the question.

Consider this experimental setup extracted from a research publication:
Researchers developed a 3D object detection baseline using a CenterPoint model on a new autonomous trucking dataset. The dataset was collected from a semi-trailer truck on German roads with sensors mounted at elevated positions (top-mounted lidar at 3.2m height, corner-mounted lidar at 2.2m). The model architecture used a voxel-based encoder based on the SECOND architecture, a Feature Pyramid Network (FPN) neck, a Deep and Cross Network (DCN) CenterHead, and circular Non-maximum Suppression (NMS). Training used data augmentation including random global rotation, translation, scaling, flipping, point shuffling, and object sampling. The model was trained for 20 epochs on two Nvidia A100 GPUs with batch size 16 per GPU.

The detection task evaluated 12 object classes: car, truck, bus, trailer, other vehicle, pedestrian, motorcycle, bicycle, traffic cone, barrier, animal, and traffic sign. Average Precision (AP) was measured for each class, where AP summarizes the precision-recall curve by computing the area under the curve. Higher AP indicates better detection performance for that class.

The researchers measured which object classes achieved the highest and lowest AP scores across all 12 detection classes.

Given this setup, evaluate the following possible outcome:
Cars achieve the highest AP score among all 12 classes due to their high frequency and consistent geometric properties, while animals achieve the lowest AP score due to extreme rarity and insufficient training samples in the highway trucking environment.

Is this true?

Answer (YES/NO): NO